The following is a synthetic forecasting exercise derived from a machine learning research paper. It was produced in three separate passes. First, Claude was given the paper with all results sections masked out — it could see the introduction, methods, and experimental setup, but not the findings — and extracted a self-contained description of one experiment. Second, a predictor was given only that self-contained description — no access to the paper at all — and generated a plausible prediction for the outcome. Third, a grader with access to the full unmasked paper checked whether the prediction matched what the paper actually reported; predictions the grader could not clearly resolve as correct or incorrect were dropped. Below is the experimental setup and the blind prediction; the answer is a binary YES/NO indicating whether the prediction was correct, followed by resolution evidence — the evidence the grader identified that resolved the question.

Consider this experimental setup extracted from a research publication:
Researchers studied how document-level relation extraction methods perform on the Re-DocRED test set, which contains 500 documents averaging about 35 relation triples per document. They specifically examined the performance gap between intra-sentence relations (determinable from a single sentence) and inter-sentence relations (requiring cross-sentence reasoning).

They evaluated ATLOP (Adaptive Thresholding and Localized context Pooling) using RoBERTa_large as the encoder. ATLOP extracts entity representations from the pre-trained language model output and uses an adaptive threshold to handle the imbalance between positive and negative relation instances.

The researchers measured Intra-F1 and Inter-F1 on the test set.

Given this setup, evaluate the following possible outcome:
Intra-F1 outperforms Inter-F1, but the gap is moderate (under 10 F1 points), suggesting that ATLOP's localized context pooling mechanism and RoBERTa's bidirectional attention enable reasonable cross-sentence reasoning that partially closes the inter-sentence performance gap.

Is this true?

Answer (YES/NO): YES